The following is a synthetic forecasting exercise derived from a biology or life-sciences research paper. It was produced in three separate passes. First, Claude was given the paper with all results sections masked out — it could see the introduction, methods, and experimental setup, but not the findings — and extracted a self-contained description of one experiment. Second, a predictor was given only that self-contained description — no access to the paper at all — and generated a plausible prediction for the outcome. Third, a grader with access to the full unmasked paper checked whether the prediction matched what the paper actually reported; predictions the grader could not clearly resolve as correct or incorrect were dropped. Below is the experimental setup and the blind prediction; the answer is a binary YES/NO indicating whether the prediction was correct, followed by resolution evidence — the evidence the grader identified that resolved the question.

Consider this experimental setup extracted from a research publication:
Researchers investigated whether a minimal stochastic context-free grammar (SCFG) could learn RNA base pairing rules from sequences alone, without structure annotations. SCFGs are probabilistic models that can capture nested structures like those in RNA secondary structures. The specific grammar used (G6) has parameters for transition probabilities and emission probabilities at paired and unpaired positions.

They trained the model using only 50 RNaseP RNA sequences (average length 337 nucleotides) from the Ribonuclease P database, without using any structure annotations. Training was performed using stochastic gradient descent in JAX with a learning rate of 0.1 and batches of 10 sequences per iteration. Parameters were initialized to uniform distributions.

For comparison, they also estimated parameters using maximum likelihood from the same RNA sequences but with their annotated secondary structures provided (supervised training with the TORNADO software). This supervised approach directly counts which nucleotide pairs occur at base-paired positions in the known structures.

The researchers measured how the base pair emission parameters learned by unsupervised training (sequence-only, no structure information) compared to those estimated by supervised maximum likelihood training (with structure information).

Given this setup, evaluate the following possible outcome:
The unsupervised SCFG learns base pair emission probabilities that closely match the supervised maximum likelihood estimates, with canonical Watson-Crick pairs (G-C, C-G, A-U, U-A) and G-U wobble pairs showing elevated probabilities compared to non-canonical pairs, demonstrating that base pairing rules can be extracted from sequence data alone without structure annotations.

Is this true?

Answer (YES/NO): YES